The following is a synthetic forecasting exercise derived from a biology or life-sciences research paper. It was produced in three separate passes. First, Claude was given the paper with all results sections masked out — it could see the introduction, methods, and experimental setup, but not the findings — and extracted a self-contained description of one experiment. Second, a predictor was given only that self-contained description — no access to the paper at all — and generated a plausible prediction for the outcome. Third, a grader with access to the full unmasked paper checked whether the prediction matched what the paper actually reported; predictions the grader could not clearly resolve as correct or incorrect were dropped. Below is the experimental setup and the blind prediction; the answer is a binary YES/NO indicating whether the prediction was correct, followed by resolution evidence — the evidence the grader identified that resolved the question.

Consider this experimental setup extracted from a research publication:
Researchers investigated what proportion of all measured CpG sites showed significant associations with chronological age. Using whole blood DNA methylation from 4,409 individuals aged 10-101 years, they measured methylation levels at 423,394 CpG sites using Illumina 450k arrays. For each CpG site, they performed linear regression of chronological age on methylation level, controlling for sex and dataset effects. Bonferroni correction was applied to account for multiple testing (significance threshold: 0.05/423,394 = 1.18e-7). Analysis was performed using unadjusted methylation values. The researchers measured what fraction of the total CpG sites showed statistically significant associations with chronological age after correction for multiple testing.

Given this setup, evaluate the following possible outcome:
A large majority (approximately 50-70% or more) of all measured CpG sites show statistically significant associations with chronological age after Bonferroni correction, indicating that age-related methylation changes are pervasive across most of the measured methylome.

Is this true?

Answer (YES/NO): NO